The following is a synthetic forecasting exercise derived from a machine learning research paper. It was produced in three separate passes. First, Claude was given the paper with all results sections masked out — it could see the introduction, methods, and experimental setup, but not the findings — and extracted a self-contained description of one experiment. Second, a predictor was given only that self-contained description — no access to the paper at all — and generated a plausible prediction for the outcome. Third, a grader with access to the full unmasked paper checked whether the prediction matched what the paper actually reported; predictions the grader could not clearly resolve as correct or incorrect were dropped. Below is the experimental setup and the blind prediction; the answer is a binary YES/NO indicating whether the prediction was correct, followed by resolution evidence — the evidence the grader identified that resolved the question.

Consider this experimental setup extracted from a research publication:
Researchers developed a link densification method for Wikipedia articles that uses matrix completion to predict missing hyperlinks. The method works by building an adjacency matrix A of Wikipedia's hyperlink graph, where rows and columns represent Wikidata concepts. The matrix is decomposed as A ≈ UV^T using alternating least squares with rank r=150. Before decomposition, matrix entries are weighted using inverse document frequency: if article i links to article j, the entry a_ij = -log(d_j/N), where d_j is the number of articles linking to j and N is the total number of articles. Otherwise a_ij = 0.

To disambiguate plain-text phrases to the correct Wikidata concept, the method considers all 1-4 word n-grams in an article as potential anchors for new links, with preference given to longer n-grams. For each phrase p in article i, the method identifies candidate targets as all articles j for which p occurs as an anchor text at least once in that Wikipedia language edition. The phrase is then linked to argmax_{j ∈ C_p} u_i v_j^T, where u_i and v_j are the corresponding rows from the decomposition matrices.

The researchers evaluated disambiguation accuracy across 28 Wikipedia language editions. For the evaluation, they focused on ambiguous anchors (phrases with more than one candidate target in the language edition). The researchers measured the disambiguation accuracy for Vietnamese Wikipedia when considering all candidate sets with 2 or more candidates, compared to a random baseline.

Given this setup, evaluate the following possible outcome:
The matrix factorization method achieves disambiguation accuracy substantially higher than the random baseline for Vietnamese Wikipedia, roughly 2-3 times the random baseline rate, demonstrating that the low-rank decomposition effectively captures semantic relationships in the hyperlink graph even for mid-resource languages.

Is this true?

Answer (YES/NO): YES